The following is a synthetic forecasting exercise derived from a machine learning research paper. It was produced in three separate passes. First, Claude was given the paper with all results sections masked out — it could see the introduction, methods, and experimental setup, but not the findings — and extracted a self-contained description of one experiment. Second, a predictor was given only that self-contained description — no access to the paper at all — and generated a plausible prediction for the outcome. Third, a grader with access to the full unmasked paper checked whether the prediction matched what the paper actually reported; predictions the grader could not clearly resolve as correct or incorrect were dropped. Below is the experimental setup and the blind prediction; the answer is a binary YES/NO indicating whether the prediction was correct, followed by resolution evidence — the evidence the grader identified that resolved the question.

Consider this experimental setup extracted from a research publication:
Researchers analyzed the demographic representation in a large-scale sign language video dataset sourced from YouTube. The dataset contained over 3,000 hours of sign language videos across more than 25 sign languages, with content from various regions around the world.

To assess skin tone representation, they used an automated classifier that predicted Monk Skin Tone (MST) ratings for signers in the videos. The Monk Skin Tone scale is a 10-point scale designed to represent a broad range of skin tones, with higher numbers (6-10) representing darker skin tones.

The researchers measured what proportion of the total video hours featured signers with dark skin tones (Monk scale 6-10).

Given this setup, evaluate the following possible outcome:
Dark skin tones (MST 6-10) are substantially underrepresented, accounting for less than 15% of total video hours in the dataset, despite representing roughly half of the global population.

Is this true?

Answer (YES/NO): YES